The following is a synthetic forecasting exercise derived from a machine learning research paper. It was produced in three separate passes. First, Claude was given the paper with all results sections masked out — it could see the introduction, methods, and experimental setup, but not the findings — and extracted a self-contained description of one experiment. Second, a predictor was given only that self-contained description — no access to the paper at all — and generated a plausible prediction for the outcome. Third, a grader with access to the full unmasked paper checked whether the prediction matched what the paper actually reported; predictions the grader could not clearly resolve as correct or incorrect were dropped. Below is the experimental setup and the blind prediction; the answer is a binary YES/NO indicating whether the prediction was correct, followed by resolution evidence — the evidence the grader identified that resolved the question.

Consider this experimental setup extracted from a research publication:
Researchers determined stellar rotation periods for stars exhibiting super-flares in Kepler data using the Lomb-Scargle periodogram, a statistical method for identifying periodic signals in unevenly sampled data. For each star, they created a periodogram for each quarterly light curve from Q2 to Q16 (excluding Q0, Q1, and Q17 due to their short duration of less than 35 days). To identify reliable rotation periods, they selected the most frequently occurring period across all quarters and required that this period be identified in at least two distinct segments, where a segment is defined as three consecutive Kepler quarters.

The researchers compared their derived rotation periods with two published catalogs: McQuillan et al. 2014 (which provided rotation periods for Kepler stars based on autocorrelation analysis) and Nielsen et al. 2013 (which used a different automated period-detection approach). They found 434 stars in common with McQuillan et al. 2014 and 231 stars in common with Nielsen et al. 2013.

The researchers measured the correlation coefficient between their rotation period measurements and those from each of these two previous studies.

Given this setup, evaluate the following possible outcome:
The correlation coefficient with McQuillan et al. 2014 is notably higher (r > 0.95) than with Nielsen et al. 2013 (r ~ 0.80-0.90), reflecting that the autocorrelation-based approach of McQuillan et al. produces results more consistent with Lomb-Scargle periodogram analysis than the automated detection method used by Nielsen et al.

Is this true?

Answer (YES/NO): NO